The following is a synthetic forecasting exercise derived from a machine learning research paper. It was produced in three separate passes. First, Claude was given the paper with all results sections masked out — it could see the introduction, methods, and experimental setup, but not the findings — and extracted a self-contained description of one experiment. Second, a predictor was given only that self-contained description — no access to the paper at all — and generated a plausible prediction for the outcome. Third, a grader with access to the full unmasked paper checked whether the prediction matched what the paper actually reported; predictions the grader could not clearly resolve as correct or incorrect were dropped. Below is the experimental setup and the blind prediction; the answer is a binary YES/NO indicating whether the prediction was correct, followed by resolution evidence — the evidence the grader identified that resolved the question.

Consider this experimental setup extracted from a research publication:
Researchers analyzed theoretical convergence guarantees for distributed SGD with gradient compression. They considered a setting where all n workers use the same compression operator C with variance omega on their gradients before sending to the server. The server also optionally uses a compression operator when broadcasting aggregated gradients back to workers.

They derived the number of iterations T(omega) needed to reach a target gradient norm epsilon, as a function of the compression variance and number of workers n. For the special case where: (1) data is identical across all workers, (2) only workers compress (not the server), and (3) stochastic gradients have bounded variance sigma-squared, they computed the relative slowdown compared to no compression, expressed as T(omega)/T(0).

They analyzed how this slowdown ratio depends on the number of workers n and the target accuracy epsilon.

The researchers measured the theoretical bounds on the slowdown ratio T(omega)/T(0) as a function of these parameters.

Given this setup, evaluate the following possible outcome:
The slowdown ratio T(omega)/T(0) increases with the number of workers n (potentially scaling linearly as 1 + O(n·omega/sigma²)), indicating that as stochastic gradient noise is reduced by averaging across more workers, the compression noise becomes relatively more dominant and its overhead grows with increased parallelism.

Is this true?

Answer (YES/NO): NO